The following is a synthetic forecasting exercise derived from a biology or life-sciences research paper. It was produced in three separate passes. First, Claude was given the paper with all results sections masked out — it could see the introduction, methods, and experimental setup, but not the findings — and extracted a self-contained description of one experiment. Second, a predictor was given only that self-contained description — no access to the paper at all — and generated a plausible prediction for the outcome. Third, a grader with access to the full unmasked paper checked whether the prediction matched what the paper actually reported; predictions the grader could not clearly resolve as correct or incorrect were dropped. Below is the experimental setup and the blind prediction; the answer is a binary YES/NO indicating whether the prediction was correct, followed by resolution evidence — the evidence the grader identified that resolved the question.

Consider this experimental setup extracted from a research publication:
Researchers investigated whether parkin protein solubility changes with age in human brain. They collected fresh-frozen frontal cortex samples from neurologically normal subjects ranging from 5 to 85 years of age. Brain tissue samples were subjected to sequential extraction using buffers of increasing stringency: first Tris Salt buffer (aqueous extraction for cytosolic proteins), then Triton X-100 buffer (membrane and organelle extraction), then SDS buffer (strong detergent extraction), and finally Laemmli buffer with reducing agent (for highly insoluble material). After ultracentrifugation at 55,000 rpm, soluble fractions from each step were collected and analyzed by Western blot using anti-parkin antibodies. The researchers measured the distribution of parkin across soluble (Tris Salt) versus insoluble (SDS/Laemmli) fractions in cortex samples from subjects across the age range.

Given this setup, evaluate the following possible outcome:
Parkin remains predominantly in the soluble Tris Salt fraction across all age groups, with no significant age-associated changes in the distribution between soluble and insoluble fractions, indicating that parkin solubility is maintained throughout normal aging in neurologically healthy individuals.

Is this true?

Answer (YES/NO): NO